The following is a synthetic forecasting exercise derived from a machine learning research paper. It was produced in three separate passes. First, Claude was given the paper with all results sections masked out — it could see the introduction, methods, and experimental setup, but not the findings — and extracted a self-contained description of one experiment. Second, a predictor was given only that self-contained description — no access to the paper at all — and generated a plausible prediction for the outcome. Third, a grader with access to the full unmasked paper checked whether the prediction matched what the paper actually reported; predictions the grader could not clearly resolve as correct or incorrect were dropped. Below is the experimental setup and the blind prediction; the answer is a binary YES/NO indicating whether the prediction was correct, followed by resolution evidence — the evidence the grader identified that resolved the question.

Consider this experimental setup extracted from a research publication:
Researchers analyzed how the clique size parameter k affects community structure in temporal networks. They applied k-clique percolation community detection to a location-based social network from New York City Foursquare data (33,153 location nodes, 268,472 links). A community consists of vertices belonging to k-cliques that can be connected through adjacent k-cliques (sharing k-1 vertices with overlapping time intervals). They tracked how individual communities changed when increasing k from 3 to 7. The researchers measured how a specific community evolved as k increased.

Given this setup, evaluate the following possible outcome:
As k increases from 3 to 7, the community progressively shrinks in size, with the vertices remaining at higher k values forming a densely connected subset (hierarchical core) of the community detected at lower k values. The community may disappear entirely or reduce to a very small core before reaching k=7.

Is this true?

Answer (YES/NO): NO